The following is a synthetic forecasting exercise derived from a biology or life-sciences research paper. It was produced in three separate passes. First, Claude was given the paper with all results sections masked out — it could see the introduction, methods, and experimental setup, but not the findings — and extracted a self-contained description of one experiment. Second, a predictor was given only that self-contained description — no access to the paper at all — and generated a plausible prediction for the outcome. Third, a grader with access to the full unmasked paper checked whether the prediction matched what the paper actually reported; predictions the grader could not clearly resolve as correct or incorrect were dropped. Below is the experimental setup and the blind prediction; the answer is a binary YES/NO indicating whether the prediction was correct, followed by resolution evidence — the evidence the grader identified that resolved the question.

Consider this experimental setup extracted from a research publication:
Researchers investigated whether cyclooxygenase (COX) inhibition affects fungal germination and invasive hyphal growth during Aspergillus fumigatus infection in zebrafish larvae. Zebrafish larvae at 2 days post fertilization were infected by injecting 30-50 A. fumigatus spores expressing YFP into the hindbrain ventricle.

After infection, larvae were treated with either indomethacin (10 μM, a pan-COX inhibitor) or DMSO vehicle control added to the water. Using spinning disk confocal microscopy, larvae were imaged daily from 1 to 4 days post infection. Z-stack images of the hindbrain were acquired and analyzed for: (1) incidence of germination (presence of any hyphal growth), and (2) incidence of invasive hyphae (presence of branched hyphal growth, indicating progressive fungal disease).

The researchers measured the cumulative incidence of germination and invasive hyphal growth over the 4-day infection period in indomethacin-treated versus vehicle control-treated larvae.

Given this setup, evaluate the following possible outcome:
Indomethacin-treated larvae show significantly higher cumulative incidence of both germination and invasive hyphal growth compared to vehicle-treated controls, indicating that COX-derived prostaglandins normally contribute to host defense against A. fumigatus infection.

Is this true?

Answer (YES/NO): YES